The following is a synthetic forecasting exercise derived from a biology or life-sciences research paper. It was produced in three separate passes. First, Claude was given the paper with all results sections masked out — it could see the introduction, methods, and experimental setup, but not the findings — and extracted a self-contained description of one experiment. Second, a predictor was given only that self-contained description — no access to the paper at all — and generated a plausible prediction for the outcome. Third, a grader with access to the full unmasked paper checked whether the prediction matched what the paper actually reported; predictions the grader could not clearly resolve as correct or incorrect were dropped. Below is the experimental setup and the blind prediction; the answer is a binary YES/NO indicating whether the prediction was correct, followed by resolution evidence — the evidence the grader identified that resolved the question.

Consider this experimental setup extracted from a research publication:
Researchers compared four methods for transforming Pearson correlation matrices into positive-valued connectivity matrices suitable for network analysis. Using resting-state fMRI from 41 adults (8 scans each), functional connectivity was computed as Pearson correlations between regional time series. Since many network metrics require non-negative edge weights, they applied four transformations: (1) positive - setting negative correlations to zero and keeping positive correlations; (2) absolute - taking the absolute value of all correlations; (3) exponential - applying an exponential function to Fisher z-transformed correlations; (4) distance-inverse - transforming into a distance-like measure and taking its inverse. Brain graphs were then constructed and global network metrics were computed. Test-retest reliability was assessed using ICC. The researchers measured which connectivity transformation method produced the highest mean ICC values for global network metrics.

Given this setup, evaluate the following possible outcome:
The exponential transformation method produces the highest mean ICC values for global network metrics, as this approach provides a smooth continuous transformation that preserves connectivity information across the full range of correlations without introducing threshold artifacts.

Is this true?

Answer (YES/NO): NO